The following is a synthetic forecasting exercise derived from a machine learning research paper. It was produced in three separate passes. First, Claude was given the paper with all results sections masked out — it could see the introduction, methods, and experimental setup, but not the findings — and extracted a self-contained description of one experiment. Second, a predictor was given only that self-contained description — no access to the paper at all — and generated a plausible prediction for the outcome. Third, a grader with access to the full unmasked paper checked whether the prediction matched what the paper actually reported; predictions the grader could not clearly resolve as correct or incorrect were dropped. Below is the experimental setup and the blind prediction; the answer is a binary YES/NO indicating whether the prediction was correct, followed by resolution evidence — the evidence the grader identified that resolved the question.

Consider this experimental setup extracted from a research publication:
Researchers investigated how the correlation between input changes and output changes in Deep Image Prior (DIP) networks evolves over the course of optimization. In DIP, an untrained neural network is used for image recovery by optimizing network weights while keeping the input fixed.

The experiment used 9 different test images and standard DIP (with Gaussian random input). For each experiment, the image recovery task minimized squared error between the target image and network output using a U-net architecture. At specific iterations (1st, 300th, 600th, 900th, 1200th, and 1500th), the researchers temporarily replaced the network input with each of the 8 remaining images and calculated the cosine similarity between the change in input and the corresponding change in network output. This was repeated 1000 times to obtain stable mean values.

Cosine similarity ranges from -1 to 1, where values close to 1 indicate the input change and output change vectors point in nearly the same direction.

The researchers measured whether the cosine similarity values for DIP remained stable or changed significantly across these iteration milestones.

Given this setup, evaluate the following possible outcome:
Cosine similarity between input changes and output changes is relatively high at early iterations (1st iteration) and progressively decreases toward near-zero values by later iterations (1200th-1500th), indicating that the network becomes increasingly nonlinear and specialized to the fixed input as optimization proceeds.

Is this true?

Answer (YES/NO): NO